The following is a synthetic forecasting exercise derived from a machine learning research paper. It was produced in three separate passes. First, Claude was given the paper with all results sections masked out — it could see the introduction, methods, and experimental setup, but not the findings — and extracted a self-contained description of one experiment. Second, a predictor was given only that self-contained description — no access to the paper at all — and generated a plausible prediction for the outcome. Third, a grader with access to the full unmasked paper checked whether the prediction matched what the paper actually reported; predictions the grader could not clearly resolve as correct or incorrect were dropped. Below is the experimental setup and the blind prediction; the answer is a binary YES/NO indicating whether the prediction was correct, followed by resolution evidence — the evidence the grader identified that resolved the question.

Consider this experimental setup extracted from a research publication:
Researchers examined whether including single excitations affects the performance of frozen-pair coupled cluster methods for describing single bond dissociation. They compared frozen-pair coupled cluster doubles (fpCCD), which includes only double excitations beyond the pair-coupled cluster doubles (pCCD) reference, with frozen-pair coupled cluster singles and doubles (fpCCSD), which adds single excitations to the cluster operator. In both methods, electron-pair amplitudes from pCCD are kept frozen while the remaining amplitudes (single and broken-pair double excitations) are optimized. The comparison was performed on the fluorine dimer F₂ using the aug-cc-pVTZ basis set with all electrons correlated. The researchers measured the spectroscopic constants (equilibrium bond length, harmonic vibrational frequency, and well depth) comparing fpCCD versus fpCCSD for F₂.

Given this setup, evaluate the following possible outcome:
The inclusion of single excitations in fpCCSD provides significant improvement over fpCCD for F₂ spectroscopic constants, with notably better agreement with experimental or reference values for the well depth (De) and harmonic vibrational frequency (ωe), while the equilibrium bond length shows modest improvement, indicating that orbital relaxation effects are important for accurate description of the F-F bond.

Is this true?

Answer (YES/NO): NO